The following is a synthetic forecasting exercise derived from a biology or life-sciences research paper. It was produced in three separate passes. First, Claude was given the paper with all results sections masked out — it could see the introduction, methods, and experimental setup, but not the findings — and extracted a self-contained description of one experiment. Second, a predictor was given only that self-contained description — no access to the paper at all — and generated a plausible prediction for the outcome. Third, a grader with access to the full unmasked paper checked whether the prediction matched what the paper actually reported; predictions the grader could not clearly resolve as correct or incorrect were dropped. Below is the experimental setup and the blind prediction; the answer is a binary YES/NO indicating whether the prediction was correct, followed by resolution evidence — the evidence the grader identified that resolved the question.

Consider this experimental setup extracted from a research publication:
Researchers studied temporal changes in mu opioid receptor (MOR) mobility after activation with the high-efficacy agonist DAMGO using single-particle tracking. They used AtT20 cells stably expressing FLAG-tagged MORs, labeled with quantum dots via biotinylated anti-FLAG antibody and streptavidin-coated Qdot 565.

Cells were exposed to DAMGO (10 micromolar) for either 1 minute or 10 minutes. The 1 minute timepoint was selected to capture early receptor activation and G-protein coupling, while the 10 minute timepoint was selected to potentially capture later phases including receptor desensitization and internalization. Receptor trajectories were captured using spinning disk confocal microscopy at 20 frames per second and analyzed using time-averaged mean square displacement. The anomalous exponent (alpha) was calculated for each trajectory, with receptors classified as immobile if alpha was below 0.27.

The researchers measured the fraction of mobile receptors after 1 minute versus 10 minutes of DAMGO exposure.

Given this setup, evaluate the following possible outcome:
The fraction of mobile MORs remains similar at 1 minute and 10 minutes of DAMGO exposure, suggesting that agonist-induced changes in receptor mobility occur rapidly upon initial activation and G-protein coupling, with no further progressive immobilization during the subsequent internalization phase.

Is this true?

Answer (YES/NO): NO